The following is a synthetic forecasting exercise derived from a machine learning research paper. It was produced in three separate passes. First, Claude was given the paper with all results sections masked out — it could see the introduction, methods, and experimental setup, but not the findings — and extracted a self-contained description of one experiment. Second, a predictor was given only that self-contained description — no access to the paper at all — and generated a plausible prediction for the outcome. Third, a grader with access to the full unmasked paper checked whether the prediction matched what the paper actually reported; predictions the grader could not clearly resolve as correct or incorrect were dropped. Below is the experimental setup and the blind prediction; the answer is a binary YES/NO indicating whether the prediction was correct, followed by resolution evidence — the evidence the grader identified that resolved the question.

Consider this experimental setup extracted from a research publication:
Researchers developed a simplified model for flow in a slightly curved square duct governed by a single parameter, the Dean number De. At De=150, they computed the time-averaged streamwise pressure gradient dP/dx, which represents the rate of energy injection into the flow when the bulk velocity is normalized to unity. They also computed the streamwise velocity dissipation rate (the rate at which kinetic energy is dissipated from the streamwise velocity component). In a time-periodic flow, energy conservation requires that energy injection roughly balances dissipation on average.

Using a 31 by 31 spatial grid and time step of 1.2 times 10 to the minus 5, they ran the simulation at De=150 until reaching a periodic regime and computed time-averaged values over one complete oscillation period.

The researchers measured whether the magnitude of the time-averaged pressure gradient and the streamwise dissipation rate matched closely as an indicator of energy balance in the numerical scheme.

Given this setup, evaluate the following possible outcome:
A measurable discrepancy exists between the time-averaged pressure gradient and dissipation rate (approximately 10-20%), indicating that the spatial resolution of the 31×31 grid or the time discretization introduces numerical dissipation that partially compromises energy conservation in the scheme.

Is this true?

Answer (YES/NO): NO